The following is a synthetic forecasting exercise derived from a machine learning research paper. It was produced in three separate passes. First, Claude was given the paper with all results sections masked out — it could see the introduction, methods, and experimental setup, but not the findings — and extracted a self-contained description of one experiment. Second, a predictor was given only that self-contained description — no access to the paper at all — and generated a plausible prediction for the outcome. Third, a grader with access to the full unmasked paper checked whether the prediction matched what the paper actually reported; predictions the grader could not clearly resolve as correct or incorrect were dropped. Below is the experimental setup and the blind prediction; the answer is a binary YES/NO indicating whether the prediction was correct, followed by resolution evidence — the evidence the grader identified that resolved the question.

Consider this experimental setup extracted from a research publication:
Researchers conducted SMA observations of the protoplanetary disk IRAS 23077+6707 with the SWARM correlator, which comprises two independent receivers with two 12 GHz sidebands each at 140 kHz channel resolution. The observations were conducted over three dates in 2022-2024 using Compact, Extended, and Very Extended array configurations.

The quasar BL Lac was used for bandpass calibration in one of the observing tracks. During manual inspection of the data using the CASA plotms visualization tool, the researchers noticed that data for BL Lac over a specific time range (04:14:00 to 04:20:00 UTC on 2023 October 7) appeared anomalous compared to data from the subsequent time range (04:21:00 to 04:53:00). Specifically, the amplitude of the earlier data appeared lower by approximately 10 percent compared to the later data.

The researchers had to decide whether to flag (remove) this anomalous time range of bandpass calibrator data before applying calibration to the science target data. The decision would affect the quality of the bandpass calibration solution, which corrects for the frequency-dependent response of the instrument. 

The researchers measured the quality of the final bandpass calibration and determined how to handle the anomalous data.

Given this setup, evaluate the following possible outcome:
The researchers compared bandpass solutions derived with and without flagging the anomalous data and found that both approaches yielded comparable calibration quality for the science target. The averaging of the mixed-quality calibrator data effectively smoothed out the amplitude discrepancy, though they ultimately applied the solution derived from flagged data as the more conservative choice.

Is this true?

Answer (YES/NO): NO